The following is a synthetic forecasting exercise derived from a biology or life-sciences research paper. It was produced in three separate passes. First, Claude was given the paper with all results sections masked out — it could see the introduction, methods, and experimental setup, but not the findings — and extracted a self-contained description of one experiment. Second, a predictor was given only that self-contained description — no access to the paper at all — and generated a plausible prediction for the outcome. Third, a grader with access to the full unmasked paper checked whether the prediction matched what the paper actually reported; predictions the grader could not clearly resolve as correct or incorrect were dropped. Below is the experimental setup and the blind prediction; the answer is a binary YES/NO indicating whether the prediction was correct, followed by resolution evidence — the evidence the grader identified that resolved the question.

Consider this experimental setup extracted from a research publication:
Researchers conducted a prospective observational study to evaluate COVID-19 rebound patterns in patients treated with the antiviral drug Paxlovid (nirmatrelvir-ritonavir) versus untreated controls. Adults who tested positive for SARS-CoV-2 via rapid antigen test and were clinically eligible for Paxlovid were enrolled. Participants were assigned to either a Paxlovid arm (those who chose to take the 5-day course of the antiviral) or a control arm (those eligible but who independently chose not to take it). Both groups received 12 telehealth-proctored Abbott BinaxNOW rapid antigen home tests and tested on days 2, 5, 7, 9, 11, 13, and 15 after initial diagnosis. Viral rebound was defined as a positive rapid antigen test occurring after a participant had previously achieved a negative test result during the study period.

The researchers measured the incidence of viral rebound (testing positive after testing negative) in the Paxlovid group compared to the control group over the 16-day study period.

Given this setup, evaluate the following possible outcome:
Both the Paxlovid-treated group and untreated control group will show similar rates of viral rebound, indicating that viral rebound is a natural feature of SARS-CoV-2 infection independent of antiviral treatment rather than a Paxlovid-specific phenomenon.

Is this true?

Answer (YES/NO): YES